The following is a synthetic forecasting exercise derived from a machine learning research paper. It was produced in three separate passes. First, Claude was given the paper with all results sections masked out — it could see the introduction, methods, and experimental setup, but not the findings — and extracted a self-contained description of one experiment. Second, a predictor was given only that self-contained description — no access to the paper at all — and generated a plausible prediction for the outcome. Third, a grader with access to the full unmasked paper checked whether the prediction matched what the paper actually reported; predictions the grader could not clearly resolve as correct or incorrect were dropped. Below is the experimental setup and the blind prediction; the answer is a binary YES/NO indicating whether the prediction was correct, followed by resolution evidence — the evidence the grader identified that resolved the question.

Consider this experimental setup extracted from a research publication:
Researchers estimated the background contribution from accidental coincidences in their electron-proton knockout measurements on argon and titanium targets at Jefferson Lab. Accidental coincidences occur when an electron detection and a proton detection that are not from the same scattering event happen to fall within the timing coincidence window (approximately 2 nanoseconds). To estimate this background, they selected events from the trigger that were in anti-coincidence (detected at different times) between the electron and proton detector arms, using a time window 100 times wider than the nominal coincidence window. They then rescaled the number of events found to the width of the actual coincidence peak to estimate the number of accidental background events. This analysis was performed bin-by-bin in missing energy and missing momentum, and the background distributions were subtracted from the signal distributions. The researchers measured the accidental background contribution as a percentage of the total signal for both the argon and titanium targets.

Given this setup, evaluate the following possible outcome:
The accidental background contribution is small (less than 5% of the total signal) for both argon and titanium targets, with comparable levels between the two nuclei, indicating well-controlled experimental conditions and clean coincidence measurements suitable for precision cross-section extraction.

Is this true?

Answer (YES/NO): YES